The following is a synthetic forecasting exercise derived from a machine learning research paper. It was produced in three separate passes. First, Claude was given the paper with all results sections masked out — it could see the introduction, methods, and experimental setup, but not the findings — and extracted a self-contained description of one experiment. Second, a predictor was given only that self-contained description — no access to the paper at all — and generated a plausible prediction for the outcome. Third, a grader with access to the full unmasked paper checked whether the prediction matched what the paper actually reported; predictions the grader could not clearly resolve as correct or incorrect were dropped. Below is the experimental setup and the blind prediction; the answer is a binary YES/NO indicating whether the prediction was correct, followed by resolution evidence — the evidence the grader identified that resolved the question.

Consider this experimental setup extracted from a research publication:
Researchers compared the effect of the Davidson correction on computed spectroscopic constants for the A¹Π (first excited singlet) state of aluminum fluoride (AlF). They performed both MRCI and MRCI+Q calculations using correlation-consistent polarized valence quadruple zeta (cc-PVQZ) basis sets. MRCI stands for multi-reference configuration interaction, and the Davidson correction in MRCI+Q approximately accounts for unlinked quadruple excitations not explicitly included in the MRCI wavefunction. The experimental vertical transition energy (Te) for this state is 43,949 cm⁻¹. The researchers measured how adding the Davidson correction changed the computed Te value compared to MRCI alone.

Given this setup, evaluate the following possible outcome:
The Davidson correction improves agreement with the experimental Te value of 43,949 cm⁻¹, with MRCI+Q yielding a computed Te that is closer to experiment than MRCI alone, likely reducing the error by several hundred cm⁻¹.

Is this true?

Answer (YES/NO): YES